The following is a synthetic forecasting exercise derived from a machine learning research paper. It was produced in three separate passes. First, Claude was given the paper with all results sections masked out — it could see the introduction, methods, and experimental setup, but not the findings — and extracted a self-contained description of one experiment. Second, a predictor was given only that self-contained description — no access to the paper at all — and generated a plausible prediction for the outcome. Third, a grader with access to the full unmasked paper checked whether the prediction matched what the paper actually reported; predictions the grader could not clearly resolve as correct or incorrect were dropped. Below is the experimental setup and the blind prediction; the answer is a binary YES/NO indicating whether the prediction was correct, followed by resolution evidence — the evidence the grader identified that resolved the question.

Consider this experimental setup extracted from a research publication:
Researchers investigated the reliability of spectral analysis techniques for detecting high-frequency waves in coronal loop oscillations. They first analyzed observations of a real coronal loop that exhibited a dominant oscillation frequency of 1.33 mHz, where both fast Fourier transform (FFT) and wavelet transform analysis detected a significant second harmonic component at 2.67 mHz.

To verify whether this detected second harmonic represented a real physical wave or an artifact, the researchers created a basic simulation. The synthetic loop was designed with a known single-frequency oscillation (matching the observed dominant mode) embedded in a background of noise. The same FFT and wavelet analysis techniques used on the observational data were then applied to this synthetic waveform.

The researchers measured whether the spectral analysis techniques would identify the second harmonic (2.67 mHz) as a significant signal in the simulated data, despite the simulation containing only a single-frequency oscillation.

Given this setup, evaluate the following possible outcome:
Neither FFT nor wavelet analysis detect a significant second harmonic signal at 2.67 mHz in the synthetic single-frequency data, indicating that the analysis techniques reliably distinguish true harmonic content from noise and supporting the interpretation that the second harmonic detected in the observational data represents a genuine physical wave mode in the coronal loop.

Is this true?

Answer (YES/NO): NO